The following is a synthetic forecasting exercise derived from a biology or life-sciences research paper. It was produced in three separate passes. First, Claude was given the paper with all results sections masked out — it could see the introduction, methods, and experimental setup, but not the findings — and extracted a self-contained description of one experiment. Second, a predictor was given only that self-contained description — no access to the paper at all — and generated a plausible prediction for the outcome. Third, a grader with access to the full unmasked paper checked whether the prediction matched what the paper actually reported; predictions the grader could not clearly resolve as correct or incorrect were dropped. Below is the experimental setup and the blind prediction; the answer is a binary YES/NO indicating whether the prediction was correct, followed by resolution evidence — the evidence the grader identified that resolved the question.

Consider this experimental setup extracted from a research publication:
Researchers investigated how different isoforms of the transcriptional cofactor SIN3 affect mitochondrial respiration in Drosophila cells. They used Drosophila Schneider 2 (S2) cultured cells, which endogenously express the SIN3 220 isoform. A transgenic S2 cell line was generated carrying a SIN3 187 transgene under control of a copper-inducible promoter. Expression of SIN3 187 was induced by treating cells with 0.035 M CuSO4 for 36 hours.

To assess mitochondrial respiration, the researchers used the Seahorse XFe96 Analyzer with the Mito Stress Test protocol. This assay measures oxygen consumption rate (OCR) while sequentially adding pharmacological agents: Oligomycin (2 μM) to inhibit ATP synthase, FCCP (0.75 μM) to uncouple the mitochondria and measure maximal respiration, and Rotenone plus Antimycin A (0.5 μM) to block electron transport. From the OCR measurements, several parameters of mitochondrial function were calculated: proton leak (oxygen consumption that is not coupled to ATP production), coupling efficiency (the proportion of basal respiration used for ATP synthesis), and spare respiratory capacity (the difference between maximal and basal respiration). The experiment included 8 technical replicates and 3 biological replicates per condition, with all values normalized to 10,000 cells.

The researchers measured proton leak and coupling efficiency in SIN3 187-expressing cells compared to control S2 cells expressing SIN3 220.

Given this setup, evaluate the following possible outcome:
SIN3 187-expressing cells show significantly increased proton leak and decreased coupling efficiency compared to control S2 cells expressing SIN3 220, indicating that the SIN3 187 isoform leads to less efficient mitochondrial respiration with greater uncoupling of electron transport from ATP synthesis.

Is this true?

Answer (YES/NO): YES